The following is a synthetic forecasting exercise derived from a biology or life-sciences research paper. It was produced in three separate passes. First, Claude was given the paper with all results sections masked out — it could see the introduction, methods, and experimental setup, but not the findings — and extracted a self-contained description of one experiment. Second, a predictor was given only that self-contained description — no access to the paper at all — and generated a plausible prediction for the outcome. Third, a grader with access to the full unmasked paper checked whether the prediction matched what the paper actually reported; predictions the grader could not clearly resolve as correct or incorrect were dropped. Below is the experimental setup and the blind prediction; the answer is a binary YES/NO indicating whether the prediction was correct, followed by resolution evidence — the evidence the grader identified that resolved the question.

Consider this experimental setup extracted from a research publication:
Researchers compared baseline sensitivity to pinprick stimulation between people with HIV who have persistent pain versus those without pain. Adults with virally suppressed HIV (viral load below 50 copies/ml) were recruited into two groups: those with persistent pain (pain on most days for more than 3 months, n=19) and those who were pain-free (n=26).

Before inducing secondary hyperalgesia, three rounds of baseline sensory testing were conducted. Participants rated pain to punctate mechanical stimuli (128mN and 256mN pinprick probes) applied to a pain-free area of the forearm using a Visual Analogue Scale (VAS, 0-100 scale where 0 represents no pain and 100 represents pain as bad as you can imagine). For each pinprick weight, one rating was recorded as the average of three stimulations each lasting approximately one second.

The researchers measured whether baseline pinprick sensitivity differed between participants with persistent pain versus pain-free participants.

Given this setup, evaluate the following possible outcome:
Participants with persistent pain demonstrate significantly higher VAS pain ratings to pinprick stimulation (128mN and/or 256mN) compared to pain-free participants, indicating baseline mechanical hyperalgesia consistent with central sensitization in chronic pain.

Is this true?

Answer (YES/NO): YES